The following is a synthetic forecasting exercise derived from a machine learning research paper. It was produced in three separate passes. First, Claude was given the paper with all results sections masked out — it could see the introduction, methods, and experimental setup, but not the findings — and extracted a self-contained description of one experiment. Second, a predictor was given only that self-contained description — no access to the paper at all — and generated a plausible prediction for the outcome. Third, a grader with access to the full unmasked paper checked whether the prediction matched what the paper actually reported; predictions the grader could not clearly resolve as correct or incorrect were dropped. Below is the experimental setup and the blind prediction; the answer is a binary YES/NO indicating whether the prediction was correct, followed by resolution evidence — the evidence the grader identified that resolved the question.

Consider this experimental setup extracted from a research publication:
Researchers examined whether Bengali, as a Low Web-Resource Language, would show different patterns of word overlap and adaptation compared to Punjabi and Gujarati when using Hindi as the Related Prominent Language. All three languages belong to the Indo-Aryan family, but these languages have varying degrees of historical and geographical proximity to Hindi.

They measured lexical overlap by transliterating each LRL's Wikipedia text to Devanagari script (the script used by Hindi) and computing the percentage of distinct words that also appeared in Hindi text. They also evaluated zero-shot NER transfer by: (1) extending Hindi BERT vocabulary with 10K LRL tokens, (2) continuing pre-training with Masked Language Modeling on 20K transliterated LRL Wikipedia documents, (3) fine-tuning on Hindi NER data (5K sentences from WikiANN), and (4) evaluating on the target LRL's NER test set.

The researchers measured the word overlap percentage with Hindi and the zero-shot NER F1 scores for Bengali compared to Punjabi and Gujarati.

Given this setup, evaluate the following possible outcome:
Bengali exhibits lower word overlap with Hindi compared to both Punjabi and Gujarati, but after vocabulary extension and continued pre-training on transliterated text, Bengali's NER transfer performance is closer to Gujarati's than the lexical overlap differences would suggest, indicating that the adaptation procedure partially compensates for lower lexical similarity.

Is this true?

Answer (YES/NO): NO